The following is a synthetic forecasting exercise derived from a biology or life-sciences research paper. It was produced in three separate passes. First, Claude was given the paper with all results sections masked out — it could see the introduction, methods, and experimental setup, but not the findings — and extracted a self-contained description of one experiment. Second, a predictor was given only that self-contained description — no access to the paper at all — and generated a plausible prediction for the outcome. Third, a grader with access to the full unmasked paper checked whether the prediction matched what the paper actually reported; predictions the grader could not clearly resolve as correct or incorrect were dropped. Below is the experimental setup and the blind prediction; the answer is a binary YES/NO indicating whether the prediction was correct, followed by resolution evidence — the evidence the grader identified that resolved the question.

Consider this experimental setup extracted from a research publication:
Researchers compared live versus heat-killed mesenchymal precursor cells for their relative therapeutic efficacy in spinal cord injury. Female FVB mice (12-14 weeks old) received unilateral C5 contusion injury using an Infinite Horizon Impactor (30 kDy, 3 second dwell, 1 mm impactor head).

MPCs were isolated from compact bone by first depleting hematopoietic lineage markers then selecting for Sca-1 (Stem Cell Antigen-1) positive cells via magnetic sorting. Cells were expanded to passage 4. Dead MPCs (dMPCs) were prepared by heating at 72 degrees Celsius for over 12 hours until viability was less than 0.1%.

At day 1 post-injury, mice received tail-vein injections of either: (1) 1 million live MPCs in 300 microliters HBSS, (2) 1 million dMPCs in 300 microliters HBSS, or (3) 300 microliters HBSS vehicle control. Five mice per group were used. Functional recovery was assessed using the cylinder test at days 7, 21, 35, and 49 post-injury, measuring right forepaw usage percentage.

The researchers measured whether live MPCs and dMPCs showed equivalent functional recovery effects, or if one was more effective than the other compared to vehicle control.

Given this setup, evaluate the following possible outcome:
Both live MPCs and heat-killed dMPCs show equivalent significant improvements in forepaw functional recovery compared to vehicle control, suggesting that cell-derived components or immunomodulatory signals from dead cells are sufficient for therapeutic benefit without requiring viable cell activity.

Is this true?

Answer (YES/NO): NO